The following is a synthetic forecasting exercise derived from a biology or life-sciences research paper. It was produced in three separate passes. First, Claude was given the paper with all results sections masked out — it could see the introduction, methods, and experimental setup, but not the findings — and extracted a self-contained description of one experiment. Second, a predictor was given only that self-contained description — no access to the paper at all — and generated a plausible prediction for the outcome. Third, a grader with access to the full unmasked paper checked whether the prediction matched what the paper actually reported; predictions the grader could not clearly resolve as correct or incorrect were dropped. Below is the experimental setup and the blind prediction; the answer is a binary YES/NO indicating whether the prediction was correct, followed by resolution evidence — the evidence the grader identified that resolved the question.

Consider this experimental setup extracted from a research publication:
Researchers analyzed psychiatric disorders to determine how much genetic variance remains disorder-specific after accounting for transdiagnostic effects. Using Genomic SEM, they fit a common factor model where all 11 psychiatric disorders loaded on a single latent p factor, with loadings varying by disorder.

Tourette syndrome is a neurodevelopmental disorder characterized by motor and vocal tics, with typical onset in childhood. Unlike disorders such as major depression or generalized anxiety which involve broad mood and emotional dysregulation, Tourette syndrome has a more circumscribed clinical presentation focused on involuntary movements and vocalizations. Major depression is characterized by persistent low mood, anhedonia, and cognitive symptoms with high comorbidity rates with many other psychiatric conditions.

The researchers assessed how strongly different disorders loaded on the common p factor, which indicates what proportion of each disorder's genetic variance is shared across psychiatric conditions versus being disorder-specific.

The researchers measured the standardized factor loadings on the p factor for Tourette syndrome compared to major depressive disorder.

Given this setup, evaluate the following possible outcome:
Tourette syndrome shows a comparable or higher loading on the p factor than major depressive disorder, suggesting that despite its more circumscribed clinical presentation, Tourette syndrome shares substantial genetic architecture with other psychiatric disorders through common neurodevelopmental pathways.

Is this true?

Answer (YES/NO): NO